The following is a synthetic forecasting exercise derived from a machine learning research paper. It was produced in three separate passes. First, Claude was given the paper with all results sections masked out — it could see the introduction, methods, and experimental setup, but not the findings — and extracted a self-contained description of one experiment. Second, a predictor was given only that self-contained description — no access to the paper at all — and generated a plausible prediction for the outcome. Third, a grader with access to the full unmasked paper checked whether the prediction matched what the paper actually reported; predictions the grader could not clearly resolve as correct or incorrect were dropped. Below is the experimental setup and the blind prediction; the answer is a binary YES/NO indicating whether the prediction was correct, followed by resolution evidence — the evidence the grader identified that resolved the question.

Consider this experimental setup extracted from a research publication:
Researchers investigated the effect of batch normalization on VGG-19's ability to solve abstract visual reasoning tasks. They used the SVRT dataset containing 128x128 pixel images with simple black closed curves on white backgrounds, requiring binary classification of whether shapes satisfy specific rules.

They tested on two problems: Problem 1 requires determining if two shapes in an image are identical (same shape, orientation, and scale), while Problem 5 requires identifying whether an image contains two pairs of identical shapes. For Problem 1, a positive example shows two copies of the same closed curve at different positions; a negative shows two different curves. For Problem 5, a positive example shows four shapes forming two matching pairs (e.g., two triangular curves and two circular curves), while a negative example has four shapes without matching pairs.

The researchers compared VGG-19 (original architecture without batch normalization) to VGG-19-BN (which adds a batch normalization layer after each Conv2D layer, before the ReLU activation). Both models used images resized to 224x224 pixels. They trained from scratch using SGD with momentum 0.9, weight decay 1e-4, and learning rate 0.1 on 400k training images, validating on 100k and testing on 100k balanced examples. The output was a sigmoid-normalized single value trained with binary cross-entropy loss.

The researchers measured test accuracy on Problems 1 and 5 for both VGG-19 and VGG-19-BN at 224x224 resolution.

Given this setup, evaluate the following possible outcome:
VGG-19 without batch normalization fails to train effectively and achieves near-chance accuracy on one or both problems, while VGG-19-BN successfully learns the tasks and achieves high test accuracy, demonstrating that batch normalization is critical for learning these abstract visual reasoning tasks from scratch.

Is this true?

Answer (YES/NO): YES